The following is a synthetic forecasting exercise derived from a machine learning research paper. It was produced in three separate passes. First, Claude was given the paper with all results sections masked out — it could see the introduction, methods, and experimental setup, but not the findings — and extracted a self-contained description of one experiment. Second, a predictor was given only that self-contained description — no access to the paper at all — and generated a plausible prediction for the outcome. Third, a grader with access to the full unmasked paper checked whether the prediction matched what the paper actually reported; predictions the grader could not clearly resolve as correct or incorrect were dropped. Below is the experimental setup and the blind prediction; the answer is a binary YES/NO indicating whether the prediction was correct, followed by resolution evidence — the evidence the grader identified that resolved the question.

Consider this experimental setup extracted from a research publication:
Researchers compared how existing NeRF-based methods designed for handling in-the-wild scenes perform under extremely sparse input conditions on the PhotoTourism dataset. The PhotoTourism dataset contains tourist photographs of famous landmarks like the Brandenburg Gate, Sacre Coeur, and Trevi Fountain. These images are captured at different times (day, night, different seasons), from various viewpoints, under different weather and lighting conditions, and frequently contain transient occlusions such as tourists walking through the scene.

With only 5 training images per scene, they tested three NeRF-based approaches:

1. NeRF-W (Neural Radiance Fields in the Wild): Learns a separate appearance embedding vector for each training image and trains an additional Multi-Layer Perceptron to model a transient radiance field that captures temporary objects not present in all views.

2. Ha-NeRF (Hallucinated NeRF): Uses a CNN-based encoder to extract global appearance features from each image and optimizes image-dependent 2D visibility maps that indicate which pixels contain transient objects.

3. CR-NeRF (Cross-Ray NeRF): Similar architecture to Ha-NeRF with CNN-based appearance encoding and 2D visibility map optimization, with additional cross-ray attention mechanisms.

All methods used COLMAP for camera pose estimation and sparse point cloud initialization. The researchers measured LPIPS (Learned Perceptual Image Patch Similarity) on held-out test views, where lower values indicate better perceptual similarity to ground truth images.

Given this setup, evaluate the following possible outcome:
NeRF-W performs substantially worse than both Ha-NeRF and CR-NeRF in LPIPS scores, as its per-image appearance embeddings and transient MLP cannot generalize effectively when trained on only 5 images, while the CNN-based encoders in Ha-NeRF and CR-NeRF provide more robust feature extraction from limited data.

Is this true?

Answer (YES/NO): NO